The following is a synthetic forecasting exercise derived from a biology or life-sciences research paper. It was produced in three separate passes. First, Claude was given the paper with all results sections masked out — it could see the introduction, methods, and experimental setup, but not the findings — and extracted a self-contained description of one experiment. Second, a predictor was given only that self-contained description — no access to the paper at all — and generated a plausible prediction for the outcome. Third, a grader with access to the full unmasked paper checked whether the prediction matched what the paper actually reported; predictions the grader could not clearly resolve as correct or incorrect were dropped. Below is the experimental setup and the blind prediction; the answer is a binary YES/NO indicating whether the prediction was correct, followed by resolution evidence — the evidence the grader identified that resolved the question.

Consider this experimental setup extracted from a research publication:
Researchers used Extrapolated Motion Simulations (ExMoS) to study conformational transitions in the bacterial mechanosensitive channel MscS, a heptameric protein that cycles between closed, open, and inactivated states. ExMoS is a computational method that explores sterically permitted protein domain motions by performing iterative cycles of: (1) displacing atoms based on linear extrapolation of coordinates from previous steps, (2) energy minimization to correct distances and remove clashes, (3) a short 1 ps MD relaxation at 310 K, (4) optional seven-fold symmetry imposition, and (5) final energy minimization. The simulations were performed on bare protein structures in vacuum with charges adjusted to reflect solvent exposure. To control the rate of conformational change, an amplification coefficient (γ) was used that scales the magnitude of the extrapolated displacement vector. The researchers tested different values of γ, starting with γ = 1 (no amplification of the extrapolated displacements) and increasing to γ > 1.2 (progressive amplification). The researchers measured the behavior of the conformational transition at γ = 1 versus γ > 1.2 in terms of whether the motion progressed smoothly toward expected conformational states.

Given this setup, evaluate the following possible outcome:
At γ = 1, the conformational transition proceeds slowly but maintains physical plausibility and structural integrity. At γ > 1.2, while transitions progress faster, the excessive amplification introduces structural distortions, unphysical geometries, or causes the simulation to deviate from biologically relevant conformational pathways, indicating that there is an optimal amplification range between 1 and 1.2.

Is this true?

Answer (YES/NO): NO